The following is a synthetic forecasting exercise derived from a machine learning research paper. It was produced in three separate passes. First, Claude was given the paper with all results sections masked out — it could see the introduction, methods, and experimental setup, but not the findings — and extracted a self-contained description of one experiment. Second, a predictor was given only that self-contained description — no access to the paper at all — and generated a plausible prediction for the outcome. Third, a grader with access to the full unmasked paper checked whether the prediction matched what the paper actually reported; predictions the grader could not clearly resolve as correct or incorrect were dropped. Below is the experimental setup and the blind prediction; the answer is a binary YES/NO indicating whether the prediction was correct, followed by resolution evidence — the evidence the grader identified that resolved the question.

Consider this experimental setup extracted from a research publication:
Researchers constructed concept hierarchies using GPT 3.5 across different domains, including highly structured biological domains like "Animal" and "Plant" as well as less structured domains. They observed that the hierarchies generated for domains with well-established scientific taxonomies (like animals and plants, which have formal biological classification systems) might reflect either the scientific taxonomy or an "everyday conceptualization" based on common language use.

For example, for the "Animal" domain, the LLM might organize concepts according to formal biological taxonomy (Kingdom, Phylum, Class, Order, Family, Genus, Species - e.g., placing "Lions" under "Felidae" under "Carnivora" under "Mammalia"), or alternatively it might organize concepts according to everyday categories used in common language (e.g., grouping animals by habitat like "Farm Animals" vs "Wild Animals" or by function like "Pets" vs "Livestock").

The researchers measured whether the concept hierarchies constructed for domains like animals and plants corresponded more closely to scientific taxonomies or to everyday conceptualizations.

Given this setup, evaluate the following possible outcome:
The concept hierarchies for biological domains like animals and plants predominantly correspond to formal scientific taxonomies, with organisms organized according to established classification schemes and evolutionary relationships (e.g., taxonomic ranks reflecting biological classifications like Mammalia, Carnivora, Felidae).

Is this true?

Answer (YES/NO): NO